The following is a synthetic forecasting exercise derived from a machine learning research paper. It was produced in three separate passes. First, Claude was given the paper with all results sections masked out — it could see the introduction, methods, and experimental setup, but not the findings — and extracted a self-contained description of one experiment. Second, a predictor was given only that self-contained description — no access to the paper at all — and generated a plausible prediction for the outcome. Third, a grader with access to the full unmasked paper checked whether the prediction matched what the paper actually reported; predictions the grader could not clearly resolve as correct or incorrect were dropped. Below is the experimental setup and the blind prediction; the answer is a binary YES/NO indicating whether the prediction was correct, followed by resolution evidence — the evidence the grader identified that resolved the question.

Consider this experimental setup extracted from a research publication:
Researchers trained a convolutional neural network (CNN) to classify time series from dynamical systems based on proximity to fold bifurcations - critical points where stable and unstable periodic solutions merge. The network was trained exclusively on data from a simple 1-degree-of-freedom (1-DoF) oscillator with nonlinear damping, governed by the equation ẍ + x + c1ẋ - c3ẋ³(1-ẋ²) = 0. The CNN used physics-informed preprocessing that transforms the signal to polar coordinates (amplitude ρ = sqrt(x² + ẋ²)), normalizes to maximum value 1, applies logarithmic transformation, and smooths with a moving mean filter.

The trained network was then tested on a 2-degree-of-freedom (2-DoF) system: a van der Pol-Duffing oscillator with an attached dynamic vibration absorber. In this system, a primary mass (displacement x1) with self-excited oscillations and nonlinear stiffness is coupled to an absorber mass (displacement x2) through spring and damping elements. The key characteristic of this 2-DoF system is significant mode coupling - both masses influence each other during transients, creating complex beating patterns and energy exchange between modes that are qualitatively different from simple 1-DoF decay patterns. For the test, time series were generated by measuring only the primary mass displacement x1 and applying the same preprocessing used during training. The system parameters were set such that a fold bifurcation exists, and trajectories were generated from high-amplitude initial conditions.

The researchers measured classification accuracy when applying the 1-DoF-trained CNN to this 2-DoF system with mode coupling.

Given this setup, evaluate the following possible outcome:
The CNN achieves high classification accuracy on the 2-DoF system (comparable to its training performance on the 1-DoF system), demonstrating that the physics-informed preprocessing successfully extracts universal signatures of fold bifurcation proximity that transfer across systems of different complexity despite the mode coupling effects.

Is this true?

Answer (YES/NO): YES